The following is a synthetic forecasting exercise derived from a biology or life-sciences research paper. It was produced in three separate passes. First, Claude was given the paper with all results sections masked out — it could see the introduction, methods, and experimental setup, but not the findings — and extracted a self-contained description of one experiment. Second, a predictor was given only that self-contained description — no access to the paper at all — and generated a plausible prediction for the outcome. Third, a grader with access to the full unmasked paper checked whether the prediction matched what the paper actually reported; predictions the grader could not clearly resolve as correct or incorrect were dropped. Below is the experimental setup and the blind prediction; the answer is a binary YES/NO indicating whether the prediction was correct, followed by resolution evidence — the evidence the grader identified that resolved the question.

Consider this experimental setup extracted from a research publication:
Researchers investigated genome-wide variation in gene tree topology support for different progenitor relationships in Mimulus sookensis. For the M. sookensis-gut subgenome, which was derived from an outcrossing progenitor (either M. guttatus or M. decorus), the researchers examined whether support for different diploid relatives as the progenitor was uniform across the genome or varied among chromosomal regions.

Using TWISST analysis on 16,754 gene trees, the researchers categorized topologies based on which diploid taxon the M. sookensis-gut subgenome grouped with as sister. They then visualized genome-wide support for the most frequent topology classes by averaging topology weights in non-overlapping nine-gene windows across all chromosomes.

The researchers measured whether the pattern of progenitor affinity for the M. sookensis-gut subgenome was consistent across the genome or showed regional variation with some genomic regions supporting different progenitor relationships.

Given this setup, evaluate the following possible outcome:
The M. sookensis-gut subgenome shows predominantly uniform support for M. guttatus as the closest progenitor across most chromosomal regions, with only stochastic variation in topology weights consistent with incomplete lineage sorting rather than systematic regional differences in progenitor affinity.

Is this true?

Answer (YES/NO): NO